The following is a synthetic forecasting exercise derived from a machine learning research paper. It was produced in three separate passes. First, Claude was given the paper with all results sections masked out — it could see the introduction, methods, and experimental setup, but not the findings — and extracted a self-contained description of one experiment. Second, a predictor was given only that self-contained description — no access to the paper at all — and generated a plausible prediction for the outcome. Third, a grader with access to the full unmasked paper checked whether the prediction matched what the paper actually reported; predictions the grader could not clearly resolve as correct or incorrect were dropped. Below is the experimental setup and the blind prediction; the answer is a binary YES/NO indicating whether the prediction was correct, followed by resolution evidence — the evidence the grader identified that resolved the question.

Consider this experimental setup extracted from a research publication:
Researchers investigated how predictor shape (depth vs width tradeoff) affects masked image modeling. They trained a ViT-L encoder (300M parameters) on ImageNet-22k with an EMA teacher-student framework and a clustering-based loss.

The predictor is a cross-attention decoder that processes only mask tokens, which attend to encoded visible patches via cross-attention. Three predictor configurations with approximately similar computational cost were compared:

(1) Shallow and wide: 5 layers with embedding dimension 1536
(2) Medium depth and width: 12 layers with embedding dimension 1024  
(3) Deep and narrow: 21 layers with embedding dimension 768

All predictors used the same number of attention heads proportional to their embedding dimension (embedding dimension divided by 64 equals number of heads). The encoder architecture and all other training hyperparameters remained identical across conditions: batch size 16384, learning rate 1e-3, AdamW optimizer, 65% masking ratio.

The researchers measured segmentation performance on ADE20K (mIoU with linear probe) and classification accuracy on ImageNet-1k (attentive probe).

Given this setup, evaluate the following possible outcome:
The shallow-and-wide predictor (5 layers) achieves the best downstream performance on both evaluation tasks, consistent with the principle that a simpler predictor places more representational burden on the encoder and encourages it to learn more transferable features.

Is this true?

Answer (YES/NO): YES